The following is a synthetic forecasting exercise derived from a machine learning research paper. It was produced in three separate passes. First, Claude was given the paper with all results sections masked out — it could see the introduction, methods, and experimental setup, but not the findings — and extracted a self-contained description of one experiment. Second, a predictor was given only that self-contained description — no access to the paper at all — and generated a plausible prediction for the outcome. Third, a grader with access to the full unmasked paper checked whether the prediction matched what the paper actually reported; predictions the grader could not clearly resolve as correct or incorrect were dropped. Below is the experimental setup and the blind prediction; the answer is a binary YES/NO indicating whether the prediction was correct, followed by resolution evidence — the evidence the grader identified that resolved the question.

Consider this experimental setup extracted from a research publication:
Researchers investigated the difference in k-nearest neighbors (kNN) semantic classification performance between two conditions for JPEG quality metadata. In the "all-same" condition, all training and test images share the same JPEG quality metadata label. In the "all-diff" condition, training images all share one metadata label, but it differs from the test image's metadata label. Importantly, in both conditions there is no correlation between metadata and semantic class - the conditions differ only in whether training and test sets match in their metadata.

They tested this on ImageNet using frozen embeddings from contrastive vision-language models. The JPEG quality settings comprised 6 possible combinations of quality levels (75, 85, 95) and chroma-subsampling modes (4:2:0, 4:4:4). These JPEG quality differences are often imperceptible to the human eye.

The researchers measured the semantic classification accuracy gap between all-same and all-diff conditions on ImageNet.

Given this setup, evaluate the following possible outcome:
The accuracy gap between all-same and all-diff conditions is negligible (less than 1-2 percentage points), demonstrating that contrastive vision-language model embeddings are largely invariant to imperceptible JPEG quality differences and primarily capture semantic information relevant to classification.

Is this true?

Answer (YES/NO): NO